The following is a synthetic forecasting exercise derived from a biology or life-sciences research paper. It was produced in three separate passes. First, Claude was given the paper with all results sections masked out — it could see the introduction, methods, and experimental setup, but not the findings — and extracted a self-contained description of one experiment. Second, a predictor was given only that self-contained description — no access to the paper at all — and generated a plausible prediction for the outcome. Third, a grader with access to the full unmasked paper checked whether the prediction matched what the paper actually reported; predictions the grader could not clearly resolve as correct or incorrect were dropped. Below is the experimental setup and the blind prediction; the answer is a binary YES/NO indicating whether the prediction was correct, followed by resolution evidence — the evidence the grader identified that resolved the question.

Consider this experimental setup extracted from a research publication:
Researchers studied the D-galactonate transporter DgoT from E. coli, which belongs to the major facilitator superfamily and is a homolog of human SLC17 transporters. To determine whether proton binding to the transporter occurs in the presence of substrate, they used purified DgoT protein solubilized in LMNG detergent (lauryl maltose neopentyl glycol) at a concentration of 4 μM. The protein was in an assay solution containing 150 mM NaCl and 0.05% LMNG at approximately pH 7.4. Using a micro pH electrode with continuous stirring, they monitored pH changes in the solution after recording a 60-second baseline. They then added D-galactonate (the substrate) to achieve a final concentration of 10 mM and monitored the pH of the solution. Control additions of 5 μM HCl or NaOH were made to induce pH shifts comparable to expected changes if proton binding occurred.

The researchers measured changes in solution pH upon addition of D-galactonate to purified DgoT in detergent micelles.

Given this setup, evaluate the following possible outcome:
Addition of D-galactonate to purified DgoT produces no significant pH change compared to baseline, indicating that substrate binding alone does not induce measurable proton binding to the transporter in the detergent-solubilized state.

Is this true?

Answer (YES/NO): YES